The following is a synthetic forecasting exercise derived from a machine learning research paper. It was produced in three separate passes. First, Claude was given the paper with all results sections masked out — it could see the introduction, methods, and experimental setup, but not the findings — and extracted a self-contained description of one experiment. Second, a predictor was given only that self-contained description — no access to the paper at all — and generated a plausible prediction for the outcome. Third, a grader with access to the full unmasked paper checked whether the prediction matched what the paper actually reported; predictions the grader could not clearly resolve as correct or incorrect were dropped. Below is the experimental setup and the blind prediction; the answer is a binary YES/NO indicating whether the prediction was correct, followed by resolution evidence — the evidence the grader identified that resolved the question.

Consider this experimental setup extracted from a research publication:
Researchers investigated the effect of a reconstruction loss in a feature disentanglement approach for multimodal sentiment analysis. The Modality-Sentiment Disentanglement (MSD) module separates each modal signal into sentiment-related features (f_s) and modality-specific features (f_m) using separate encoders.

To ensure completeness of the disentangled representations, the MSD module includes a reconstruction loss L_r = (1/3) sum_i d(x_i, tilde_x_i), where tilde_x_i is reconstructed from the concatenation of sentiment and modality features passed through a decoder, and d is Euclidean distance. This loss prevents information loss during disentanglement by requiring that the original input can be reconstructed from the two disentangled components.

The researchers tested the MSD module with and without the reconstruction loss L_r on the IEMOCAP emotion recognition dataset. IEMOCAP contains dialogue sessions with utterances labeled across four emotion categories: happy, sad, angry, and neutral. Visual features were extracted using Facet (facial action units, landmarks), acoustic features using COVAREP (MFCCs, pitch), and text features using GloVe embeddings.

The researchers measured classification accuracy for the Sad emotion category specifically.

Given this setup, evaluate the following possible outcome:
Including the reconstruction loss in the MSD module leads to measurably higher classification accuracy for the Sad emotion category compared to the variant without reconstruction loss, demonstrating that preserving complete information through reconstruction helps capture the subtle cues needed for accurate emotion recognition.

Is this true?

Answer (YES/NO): YES